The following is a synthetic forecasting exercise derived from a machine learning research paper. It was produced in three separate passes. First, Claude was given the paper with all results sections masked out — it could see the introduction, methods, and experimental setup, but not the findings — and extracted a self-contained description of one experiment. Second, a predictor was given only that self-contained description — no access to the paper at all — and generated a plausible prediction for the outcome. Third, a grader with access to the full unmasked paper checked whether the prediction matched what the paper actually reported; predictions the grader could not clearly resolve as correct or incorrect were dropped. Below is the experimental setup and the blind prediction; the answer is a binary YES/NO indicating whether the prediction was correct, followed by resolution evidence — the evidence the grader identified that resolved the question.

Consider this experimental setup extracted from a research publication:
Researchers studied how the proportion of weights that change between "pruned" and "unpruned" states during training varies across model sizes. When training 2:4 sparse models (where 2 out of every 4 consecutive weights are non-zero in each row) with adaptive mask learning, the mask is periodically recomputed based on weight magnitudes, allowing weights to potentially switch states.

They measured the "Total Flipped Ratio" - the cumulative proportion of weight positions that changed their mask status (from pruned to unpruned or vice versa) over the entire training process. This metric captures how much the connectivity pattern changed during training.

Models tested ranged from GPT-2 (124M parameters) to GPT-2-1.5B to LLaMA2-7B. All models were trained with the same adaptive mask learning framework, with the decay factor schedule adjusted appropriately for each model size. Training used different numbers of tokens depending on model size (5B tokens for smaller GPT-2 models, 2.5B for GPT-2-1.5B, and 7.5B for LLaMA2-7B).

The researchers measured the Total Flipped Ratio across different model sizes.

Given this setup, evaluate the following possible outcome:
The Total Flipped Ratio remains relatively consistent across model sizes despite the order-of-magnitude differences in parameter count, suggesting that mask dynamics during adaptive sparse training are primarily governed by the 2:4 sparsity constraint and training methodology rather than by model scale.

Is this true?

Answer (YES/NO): NO